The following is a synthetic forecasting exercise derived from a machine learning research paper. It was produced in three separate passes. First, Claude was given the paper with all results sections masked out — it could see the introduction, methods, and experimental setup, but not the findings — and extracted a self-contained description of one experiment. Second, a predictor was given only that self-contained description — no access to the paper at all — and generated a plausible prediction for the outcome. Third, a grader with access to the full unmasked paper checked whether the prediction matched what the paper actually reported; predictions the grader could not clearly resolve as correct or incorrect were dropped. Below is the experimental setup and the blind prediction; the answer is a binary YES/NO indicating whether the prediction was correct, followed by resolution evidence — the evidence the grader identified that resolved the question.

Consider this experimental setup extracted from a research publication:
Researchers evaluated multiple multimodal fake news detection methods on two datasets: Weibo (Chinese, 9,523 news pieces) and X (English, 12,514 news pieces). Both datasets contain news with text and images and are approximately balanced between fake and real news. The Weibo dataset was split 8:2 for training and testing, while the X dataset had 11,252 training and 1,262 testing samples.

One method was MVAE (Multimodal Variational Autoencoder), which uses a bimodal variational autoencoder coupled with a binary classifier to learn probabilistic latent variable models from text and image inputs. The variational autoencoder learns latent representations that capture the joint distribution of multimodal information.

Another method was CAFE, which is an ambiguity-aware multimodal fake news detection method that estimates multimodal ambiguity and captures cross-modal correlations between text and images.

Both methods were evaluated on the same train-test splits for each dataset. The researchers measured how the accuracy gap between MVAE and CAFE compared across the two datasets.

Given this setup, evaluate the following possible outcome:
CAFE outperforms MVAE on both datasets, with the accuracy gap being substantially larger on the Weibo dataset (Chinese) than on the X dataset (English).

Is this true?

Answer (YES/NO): NO